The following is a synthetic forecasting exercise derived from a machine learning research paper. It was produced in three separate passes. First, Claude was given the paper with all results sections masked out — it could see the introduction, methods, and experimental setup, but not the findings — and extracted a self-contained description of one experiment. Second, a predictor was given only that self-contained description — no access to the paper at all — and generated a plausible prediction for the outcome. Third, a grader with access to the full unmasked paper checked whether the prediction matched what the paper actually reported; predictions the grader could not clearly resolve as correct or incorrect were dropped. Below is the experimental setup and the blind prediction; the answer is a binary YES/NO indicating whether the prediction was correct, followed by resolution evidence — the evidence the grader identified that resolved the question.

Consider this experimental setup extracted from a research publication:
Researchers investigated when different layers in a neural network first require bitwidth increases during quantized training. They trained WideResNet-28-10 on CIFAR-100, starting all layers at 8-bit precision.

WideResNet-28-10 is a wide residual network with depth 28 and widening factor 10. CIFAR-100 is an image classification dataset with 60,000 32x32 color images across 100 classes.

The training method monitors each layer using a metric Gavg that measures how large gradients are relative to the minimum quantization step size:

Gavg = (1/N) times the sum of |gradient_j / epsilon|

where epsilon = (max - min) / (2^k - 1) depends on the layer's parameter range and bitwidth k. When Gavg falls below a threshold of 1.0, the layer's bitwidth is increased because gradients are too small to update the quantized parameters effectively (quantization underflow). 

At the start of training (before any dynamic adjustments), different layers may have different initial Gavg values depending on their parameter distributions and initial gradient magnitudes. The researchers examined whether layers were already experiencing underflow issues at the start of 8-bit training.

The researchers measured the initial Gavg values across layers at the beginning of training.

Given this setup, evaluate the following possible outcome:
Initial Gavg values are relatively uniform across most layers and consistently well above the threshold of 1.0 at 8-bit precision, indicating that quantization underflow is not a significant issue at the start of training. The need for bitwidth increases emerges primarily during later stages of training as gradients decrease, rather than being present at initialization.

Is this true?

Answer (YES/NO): NO